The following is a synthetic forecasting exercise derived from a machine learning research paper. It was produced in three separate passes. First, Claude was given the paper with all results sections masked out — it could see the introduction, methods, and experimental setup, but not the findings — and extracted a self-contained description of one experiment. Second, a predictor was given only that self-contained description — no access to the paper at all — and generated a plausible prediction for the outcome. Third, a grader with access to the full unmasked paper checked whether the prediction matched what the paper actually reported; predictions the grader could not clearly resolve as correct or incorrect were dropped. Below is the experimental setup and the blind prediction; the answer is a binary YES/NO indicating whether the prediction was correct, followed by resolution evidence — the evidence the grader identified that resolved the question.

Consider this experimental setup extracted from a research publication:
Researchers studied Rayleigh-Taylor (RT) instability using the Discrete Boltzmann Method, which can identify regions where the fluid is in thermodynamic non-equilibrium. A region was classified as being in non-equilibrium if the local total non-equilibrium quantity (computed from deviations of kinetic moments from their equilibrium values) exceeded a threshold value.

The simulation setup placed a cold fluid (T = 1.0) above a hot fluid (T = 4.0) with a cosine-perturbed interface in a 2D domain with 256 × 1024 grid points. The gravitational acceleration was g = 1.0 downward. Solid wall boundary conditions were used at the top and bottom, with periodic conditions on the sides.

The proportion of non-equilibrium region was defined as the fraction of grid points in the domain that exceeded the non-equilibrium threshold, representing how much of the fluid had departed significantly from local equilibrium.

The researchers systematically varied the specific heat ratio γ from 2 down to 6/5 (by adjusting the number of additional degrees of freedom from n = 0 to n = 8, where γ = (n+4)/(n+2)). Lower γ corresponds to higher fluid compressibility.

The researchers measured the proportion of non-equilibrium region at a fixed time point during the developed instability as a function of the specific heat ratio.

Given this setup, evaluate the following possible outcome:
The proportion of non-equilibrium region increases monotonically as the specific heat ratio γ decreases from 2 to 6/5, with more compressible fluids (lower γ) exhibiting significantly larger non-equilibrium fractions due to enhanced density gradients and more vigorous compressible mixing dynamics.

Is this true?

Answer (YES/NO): YES